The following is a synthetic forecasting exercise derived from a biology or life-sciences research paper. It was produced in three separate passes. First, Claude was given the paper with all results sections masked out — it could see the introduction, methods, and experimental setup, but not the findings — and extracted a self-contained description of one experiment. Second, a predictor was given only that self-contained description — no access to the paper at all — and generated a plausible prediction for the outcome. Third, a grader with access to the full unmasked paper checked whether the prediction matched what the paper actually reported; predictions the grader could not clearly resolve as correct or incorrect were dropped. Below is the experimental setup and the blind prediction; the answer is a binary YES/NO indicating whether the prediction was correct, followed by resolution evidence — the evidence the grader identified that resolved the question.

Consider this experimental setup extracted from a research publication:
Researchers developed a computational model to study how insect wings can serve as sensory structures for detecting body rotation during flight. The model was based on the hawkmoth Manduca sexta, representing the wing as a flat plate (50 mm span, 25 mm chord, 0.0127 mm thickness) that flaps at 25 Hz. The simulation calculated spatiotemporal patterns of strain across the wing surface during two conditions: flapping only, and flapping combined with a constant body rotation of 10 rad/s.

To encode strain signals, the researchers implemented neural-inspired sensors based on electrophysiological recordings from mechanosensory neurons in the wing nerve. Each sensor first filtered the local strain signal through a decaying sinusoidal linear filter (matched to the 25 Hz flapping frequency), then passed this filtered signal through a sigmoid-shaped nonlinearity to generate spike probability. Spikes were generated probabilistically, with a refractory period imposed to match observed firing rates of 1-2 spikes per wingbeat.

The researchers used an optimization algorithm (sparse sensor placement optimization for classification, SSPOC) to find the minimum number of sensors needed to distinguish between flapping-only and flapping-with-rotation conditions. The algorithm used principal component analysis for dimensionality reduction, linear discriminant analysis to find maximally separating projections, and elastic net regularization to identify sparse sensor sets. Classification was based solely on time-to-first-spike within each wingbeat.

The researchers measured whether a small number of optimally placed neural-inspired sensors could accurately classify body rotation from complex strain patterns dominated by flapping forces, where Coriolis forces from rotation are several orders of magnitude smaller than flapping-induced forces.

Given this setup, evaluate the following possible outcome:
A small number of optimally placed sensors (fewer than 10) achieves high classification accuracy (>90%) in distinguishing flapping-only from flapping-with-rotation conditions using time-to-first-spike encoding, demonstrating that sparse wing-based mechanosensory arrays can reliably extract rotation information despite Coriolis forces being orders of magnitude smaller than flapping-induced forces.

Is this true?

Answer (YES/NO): YES